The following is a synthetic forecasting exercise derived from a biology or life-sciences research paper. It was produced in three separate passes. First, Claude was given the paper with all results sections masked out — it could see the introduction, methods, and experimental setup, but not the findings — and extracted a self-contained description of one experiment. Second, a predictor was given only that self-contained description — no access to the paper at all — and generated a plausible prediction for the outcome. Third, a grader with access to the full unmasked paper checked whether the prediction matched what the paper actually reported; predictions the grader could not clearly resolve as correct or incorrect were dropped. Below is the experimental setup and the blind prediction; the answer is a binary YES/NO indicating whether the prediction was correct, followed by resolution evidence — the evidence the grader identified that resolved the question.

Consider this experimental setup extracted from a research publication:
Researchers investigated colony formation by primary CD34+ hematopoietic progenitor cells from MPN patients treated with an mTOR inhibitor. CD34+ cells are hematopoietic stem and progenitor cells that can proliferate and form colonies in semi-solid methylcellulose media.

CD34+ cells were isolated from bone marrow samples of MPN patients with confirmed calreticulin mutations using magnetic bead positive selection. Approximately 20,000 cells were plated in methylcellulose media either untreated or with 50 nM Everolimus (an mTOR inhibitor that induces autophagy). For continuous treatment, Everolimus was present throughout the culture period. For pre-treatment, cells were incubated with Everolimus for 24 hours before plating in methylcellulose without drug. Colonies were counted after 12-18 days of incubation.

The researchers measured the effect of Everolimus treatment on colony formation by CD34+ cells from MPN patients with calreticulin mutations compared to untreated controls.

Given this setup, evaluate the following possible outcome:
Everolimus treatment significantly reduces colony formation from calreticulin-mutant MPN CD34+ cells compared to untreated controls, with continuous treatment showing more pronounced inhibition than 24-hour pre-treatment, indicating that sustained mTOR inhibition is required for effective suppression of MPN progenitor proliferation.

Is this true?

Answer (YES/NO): NO